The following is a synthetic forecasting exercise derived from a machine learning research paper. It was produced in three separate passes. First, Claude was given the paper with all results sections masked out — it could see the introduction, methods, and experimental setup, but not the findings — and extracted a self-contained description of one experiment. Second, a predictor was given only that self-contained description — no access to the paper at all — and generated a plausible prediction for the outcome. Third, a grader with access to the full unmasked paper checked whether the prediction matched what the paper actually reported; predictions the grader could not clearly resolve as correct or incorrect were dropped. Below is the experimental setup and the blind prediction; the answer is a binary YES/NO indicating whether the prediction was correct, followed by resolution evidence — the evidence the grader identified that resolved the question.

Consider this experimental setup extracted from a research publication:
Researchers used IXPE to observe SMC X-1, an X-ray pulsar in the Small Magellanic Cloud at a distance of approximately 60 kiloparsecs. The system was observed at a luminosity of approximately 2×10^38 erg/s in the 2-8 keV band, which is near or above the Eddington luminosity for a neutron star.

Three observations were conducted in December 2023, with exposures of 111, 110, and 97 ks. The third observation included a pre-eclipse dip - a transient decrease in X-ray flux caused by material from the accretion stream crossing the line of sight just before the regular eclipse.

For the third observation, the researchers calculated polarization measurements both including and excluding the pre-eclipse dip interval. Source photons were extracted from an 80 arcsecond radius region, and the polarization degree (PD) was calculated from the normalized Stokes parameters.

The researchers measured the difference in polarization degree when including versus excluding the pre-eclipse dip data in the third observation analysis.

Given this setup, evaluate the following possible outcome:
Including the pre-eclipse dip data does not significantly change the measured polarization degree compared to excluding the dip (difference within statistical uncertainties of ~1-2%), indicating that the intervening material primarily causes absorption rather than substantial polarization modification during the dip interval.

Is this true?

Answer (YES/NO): YES